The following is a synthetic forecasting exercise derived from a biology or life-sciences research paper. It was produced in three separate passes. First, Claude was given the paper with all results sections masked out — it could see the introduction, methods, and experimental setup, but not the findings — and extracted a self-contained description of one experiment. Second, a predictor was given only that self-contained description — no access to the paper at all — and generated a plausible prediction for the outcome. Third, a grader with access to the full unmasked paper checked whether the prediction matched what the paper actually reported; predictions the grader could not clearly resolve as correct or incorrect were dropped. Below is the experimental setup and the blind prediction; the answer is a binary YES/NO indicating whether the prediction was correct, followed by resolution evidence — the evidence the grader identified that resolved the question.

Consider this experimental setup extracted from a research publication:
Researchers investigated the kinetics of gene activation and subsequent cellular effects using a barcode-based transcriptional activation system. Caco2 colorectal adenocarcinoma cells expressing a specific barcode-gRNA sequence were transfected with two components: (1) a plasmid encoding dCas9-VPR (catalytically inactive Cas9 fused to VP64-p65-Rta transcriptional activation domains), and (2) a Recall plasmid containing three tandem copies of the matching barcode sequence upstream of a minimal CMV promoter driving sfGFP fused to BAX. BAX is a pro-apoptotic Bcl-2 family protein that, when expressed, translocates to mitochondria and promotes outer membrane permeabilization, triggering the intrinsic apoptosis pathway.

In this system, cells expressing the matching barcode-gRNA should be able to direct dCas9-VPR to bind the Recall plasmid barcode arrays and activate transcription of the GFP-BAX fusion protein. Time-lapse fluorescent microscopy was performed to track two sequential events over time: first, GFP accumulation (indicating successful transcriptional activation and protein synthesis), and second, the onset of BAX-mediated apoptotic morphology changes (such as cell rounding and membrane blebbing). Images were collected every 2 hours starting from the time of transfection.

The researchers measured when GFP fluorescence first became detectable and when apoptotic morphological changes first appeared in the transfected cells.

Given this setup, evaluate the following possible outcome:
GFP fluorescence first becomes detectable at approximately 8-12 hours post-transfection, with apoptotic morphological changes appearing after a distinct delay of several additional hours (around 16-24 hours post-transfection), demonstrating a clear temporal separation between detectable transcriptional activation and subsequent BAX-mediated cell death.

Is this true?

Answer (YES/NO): YES